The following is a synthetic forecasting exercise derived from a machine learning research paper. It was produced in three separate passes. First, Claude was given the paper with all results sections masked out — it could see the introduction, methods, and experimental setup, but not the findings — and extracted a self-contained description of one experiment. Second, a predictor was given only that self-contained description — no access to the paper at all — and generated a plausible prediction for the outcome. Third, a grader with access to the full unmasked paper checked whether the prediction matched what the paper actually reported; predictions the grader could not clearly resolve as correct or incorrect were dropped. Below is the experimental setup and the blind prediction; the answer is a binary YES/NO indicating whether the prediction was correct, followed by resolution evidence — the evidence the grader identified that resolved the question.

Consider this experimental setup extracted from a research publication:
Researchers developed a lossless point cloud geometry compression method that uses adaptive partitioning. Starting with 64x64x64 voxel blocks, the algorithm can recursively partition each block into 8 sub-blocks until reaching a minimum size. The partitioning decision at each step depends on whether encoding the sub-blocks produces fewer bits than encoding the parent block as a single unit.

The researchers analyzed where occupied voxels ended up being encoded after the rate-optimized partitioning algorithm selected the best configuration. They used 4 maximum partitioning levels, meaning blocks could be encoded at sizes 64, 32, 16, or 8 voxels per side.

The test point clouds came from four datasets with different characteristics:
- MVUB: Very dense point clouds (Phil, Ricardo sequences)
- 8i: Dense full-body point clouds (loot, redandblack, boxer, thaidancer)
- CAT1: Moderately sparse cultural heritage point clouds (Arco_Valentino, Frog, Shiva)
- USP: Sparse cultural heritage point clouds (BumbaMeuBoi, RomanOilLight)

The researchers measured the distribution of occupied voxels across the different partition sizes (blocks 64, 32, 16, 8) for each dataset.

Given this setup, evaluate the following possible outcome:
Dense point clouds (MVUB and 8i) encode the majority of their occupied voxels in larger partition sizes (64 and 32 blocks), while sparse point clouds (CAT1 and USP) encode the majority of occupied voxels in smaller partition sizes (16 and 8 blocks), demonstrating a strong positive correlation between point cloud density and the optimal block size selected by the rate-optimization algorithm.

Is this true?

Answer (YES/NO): NO